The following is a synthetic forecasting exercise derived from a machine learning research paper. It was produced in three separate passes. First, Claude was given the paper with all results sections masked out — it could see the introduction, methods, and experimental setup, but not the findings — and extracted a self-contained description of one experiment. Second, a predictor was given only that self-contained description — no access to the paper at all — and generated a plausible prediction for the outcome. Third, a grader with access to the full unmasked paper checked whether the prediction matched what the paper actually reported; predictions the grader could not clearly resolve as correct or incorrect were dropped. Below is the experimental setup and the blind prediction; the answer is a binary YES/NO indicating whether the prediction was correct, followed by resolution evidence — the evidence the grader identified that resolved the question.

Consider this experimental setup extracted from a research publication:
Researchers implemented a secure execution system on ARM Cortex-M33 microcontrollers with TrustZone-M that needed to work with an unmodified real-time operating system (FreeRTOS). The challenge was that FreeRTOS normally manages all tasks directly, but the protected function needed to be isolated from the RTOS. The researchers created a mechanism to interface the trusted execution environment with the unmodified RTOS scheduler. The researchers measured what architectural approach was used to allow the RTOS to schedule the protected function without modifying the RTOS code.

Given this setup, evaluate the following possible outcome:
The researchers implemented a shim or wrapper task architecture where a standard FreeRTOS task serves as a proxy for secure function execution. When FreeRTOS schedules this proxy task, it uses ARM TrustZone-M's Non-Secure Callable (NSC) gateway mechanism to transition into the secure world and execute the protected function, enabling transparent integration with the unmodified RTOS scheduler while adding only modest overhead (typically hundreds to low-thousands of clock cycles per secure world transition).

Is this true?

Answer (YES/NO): YES